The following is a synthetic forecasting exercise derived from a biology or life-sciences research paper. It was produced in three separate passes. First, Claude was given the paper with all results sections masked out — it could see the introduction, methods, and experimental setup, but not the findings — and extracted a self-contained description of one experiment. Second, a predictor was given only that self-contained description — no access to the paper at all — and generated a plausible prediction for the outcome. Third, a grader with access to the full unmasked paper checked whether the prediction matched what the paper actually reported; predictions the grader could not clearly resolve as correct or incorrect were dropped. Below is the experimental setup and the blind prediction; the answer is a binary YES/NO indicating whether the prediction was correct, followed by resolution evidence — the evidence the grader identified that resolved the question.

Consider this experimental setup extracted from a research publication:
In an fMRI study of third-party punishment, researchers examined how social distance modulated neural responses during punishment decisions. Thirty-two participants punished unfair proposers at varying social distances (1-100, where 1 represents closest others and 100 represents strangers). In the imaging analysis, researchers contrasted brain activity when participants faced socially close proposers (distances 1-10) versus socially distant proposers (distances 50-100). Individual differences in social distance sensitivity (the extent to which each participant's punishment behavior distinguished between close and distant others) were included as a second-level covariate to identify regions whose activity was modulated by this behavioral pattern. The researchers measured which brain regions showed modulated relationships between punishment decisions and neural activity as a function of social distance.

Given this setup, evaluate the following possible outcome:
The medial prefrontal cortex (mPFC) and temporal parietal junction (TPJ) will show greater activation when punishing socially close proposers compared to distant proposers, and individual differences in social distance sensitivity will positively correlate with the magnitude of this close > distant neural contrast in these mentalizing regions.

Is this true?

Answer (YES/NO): NO